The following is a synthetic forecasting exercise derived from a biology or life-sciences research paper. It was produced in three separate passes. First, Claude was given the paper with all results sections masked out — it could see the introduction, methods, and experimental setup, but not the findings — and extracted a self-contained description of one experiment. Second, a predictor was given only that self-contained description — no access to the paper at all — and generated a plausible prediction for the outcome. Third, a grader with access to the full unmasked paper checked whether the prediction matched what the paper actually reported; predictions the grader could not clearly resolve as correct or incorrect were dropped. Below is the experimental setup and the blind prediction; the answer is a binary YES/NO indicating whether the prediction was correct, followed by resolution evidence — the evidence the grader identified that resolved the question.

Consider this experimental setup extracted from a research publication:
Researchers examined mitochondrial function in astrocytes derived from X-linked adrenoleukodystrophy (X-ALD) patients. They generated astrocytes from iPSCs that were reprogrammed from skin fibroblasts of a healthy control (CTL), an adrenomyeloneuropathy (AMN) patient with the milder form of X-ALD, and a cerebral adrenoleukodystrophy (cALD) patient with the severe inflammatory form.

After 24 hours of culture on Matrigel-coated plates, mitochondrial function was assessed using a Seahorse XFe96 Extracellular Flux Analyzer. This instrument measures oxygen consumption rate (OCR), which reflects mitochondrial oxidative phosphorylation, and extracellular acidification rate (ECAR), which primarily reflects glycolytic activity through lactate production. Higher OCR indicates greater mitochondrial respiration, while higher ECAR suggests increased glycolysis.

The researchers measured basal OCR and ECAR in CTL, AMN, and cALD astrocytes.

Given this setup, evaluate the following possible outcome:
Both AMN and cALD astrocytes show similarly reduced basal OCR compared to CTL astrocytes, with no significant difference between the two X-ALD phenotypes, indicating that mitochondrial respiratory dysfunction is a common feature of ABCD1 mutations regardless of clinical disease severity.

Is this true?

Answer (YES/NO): NO